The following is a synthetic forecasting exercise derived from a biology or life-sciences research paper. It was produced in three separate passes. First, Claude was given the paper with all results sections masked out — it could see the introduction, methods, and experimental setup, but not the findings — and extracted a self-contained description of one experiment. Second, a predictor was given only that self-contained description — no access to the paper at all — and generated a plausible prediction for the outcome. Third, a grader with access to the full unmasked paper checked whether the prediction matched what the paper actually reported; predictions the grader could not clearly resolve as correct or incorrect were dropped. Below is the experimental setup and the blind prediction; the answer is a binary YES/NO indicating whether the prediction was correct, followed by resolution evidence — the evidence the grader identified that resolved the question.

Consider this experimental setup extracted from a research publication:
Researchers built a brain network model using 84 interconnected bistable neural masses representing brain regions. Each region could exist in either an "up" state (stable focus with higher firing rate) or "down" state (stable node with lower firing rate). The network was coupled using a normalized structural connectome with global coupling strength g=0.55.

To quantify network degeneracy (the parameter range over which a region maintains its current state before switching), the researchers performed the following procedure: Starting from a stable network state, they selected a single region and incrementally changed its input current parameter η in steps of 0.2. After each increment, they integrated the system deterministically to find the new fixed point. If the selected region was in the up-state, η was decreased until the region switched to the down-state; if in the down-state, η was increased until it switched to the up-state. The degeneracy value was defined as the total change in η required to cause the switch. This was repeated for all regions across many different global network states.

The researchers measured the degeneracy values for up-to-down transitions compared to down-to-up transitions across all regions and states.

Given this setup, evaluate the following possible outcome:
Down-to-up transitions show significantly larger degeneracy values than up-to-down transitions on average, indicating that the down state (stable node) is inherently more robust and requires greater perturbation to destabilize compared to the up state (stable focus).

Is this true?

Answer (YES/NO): YES